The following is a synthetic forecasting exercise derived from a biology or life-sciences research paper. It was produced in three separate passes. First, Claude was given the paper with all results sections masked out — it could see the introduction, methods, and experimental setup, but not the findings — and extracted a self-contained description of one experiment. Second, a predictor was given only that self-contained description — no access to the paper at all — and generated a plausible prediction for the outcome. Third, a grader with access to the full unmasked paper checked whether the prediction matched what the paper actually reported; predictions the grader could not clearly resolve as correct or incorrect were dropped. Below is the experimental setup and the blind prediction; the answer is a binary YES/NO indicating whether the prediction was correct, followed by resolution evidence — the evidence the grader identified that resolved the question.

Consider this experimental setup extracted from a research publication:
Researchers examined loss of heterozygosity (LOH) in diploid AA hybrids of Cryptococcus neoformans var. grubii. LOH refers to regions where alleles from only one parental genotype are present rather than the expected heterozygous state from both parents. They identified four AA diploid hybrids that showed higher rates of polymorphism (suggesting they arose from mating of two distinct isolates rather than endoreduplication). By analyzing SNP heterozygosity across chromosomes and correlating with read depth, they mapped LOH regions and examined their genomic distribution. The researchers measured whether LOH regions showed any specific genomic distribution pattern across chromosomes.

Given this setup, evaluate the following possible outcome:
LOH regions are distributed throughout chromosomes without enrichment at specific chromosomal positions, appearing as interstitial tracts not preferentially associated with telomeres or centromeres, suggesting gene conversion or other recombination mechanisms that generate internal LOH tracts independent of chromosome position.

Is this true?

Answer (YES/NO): NO